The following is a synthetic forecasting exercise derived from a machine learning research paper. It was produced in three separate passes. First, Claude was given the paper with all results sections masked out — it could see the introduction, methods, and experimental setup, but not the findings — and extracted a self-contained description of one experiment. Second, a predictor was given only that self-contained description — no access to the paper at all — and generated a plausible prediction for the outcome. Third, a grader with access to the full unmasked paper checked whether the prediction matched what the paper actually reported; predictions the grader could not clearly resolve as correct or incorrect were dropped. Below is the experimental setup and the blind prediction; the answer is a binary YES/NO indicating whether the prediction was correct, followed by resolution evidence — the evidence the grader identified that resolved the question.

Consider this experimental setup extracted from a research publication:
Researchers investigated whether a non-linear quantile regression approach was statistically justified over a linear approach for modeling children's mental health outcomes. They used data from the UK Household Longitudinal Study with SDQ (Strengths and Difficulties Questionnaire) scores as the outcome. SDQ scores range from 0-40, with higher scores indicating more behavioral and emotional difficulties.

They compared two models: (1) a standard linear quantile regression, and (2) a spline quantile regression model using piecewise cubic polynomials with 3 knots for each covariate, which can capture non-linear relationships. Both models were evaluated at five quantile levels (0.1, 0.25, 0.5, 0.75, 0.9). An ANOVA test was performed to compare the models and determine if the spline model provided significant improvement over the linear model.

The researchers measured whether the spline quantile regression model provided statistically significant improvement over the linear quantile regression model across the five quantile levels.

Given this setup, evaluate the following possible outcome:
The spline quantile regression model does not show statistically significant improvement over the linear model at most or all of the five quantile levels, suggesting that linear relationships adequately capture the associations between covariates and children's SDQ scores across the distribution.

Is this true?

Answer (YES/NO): NO